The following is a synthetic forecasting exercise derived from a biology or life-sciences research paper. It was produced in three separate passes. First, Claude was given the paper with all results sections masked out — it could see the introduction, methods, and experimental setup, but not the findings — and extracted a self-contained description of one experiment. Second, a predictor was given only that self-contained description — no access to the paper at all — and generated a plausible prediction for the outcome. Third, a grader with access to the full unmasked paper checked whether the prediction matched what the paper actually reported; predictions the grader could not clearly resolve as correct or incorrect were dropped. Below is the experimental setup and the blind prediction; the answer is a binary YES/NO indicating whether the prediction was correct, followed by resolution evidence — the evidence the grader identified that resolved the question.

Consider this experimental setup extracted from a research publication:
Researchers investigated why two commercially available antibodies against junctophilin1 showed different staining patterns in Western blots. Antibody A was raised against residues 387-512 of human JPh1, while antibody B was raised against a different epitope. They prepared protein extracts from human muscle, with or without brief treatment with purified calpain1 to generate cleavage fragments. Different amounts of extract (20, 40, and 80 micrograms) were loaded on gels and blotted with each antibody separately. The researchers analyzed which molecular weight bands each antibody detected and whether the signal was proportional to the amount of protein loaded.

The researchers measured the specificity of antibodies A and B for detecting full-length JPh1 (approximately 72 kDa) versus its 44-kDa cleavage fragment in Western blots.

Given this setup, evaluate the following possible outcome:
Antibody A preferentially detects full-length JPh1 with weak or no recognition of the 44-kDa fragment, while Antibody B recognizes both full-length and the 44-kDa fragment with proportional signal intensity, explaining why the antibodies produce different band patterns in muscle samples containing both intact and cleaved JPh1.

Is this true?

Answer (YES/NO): NO